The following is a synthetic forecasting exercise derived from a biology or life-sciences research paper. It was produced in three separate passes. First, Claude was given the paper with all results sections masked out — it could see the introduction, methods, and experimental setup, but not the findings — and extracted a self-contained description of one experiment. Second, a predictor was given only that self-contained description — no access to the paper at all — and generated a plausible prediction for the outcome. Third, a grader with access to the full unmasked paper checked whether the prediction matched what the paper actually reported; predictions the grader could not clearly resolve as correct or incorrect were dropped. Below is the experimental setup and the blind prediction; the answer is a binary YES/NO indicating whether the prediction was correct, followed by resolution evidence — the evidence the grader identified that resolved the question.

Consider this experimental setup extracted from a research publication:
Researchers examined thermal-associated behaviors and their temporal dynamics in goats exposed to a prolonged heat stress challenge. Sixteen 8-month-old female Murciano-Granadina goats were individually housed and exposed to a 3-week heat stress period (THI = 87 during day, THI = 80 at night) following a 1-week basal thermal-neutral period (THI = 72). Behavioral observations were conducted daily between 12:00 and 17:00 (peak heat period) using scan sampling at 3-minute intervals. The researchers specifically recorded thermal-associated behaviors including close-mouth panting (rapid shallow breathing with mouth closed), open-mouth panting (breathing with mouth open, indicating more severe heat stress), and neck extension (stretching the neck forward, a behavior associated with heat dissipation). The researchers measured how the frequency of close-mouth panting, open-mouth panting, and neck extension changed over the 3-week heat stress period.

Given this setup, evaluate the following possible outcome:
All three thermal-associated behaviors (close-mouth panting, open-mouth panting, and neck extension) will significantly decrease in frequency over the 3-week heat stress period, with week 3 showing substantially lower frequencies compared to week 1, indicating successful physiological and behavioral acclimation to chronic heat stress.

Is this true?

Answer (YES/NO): NO